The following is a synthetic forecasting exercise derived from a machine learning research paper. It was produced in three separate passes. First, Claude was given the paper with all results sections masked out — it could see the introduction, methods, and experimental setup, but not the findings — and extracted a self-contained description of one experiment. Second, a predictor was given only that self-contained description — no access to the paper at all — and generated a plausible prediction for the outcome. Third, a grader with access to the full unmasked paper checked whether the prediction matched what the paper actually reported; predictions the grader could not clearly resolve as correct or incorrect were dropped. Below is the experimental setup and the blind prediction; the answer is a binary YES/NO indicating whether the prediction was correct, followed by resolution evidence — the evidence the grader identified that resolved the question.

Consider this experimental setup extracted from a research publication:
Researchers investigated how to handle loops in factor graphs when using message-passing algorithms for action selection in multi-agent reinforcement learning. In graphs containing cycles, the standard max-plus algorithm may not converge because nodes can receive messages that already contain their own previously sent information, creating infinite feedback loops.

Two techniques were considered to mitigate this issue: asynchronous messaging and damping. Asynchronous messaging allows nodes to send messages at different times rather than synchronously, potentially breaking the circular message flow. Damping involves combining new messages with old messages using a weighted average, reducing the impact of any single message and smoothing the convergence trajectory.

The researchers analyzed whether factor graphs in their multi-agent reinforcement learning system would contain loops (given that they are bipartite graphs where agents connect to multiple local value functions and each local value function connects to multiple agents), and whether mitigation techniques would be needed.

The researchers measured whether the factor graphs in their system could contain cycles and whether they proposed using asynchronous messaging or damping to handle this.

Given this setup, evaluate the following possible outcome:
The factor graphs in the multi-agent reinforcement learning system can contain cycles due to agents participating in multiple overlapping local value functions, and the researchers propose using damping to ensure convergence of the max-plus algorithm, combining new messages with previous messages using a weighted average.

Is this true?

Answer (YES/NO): NO